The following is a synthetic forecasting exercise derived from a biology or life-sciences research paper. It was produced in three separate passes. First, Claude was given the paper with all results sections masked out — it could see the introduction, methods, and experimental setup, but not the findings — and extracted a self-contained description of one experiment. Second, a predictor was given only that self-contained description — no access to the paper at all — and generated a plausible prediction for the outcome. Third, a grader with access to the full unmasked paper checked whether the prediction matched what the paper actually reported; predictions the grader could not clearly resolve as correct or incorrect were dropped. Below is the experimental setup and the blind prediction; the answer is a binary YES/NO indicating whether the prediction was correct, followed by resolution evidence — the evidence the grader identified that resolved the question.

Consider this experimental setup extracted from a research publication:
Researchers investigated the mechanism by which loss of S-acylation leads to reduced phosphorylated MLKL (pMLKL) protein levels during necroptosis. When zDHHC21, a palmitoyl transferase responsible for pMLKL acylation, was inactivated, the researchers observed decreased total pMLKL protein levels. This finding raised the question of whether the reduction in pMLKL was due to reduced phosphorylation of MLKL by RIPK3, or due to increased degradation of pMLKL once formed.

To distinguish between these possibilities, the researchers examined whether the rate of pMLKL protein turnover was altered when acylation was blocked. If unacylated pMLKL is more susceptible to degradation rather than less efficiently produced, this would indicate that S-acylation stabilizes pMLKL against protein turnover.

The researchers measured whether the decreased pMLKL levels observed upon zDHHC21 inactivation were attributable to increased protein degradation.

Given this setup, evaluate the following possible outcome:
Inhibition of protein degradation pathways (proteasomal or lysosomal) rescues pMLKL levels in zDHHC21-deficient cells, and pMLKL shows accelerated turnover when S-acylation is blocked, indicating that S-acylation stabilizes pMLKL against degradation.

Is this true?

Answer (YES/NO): YES